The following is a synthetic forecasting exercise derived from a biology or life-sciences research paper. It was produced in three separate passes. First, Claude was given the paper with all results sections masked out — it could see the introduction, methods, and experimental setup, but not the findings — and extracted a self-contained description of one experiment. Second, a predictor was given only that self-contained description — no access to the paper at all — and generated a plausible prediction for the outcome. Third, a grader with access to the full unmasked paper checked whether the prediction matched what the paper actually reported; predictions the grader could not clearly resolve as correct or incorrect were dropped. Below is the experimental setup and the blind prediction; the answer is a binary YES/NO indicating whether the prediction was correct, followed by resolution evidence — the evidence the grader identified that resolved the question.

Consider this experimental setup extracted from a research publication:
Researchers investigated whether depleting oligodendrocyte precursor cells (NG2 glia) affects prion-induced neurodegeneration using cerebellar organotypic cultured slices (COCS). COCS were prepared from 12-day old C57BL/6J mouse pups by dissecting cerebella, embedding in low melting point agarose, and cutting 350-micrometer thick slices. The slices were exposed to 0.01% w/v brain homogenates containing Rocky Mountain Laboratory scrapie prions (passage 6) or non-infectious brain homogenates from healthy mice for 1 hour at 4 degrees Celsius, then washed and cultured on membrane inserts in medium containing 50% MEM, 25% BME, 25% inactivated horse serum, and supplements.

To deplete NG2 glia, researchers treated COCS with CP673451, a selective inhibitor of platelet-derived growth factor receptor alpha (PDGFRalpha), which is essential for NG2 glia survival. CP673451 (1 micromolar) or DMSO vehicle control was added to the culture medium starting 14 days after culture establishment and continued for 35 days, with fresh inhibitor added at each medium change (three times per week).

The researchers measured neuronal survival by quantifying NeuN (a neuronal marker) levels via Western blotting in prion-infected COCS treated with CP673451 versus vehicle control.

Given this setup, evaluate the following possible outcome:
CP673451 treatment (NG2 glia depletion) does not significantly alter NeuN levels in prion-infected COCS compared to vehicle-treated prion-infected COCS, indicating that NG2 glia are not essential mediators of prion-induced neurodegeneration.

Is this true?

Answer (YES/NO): NO